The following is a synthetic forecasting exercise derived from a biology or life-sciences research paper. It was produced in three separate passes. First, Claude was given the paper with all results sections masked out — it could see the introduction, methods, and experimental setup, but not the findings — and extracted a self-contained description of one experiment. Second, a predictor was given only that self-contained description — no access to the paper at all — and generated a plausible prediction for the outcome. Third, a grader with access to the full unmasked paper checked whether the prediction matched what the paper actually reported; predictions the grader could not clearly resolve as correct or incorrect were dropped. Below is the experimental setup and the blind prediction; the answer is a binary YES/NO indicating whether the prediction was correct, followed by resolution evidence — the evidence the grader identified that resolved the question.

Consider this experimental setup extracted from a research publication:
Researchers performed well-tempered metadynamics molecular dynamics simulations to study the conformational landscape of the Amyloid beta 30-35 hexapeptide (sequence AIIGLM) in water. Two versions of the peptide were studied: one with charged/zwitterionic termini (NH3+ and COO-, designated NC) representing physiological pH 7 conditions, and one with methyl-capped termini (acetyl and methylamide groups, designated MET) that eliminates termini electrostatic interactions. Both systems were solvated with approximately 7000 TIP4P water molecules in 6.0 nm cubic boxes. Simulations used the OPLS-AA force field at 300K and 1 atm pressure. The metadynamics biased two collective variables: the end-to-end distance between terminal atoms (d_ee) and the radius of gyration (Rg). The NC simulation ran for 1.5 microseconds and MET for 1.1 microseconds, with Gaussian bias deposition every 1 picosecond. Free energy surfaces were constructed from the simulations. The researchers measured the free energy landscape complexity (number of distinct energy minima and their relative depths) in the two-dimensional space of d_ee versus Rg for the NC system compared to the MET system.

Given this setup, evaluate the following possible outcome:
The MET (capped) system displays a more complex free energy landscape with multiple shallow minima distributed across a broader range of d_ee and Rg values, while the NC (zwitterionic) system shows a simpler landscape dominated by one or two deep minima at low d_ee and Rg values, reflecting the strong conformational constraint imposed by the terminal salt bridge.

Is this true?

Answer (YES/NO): NO